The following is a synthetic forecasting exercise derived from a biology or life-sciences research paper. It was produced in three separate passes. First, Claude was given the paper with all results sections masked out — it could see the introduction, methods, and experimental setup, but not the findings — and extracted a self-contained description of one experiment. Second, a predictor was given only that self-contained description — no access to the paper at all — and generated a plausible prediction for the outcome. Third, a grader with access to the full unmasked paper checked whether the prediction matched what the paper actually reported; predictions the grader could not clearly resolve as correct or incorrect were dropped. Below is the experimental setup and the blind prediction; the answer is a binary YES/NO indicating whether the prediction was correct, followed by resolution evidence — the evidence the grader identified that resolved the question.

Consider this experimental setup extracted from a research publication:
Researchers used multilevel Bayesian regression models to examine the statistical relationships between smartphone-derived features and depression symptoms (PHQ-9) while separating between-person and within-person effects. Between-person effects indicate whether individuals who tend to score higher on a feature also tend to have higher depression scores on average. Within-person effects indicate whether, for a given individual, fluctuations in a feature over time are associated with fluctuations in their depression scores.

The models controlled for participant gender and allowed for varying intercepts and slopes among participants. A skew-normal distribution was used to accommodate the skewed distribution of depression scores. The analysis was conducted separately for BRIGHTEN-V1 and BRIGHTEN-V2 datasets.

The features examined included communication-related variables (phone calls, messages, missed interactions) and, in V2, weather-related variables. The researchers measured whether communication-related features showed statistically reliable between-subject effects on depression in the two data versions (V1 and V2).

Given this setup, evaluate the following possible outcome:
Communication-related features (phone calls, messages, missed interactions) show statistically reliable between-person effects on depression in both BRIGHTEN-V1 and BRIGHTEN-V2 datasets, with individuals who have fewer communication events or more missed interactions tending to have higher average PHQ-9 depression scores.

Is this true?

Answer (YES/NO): NO